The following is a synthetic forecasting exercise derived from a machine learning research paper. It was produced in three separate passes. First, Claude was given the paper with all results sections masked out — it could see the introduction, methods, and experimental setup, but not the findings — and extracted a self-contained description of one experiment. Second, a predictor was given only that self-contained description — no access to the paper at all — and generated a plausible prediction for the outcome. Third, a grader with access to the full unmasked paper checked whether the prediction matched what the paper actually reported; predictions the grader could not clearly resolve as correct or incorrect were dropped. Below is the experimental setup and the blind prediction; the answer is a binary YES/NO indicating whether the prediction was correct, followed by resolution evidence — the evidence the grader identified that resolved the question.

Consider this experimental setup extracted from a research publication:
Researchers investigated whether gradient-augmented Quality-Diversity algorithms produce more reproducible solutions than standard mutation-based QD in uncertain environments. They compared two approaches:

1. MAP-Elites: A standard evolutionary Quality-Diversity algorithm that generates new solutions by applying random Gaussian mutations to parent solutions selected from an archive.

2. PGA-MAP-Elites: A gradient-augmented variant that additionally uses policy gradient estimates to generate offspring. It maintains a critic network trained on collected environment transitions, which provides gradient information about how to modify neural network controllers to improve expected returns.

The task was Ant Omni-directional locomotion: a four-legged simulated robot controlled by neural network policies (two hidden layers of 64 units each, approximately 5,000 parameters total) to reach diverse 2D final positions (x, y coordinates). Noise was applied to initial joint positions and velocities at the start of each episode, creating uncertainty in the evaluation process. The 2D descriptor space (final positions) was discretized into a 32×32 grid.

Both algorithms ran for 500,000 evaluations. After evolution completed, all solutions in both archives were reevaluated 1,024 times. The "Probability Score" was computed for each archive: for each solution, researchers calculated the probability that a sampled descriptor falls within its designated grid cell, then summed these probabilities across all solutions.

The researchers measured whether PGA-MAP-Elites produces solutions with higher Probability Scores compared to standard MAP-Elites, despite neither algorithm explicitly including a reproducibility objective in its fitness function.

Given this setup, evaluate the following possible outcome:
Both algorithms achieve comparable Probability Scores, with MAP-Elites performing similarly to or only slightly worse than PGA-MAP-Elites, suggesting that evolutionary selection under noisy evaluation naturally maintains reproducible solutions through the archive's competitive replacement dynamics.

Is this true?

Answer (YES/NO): NO